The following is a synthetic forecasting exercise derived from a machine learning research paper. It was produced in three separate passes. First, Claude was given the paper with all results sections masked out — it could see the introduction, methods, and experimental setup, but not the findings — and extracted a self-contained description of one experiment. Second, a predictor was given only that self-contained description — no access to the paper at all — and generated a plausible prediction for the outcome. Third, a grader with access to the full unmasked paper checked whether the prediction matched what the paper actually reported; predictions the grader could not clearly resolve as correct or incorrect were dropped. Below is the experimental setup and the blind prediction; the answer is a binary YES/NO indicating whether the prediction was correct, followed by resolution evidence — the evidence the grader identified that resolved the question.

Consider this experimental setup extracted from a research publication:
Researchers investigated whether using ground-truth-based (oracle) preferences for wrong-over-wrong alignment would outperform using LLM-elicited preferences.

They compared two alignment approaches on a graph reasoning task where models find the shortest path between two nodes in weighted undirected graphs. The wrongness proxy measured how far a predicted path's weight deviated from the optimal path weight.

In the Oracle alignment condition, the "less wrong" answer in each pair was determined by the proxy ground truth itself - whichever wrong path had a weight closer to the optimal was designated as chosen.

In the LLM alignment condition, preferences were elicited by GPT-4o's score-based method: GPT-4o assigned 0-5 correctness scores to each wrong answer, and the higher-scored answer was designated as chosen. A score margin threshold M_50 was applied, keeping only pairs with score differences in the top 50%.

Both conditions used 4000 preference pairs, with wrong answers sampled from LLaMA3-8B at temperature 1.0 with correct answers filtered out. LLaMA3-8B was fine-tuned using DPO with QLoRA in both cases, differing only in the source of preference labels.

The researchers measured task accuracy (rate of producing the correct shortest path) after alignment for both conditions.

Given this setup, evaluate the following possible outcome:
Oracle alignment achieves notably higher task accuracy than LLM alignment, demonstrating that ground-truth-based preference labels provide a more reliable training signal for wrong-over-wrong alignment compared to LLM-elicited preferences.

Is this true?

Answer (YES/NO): NO